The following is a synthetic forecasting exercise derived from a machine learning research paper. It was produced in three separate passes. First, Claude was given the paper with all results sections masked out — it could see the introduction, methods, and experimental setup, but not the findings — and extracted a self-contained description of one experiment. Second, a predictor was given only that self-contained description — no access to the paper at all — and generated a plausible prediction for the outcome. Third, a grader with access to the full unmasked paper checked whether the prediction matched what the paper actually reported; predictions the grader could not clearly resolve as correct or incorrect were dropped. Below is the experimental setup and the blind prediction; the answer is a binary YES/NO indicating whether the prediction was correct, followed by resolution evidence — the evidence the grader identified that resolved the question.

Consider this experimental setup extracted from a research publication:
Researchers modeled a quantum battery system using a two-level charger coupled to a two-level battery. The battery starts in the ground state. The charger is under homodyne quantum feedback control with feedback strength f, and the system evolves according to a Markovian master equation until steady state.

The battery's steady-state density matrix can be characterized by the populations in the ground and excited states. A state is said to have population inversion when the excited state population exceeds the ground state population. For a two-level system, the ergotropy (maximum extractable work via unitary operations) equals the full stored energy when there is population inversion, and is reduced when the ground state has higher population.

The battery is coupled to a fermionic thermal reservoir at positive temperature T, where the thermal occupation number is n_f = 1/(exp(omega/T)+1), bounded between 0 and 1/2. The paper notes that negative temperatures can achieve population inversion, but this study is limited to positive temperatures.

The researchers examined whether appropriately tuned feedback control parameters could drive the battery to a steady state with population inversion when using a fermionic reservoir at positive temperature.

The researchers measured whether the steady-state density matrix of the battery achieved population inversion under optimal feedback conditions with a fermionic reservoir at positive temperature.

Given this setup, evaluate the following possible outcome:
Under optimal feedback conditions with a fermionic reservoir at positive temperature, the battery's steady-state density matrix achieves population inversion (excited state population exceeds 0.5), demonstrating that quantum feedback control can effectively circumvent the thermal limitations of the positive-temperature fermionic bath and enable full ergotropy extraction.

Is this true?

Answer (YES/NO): YES